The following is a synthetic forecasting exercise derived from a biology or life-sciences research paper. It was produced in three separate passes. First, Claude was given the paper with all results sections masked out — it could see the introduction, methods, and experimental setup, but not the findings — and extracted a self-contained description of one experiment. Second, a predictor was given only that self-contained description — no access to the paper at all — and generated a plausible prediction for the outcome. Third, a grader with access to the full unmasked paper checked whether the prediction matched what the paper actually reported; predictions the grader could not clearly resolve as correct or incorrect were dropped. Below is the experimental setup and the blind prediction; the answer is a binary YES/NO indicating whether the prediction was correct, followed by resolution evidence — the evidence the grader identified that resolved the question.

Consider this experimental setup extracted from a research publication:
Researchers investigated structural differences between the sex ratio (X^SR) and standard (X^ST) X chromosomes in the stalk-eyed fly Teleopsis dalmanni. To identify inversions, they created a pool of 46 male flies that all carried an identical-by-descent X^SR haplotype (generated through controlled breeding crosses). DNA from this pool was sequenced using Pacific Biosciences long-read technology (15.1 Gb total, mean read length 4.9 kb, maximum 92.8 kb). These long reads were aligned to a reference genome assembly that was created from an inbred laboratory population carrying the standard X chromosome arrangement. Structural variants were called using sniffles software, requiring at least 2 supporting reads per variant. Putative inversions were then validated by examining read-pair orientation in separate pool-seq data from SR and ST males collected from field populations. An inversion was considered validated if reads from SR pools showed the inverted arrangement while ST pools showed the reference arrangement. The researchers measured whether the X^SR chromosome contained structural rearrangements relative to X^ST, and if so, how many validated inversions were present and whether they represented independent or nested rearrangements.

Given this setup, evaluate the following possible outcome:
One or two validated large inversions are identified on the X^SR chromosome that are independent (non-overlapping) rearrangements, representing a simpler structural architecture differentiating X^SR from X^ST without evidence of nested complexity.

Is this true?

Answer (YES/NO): NO